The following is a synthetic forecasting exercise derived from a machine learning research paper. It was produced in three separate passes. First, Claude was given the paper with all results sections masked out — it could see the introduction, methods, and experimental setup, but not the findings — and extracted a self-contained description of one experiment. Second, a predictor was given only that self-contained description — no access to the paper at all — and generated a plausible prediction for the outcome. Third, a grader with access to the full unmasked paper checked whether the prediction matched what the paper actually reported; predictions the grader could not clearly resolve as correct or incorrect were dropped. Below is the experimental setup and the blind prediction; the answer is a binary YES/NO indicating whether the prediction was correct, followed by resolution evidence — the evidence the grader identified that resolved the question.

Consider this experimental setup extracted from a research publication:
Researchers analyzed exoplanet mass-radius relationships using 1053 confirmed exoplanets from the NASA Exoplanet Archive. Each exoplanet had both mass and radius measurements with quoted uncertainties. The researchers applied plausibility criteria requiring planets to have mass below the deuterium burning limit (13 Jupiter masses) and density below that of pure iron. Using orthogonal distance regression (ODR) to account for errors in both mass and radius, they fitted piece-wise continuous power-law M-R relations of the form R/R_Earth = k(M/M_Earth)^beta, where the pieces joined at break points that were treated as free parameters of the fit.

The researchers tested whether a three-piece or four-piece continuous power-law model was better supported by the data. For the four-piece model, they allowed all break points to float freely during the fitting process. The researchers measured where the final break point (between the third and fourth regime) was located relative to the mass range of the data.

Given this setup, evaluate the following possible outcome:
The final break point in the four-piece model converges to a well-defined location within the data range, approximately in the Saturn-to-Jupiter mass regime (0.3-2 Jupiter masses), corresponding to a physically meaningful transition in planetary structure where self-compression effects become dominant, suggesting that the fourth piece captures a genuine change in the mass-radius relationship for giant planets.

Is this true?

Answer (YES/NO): NO